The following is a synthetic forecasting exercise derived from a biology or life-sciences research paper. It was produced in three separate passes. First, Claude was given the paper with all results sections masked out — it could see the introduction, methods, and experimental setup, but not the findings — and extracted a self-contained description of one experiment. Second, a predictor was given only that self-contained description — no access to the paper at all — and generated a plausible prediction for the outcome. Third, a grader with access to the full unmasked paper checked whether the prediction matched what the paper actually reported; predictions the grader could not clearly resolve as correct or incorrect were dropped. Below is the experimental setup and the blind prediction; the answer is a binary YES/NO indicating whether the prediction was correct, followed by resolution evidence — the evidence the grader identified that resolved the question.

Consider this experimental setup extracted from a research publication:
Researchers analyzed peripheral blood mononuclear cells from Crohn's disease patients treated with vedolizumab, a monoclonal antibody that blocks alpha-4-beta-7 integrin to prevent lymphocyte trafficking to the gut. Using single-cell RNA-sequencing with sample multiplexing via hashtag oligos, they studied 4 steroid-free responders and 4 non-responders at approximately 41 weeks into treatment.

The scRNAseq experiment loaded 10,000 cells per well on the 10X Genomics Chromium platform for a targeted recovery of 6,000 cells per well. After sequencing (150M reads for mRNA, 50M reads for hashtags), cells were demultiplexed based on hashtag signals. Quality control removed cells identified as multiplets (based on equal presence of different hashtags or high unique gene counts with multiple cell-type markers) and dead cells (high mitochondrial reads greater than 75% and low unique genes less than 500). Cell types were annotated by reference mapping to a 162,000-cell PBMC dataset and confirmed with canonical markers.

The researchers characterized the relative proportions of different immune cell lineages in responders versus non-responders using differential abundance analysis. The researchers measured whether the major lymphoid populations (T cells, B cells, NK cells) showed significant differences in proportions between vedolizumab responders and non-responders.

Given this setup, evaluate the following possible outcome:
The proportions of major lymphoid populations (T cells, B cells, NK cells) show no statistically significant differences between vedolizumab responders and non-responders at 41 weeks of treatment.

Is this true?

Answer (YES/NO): NO